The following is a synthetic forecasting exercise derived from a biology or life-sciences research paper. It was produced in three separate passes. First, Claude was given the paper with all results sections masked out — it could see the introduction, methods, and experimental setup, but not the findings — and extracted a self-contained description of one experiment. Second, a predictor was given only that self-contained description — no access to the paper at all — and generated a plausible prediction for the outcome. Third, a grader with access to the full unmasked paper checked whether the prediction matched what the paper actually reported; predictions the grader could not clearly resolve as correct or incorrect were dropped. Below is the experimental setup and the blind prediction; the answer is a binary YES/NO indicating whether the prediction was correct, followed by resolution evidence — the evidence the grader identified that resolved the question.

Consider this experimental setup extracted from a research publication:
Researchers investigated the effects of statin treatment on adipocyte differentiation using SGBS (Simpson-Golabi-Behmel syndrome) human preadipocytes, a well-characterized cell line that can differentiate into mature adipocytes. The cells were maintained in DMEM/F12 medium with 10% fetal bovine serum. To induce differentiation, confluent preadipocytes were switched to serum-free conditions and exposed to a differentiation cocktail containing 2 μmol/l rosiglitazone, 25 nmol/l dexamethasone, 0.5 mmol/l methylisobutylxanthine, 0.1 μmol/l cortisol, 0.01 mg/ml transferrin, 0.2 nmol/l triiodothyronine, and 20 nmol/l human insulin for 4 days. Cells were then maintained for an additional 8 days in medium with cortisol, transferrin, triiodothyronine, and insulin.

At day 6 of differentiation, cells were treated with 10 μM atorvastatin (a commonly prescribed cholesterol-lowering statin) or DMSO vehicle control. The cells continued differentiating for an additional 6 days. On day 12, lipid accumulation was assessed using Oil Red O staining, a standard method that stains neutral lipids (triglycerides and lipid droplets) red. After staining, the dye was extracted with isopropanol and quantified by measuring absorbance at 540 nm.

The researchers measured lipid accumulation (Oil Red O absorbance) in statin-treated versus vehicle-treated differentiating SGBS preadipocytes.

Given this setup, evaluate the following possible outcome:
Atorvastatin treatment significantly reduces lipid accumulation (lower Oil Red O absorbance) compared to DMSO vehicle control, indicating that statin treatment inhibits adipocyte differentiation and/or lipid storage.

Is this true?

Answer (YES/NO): YES